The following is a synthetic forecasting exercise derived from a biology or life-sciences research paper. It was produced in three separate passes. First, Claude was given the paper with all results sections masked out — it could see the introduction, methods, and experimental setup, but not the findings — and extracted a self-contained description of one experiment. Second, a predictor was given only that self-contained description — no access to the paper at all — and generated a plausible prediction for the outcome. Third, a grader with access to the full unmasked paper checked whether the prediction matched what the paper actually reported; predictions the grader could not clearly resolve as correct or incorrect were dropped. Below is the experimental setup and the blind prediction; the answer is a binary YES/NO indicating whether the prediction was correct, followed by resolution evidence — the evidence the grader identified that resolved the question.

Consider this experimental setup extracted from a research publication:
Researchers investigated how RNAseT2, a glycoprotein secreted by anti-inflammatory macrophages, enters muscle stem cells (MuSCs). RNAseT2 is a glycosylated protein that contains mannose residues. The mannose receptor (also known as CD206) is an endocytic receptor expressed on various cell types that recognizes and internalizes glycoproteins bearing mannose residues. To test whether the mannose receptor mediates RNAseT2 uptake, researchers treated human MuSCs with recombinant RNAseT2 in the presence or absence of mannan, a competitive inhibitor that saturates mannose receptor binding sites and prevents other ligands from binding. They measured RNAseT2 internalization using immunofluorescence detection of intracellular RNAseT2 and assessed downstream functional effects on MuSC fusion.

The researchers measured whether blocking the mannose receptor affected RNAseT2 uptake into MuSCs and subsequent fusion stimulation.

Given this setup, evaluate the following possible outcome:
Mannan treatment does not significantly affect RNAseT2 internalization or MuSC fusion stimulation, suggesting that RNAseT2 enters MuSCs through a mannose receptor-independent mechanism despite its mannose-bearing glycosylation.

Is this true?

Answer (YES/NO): NO